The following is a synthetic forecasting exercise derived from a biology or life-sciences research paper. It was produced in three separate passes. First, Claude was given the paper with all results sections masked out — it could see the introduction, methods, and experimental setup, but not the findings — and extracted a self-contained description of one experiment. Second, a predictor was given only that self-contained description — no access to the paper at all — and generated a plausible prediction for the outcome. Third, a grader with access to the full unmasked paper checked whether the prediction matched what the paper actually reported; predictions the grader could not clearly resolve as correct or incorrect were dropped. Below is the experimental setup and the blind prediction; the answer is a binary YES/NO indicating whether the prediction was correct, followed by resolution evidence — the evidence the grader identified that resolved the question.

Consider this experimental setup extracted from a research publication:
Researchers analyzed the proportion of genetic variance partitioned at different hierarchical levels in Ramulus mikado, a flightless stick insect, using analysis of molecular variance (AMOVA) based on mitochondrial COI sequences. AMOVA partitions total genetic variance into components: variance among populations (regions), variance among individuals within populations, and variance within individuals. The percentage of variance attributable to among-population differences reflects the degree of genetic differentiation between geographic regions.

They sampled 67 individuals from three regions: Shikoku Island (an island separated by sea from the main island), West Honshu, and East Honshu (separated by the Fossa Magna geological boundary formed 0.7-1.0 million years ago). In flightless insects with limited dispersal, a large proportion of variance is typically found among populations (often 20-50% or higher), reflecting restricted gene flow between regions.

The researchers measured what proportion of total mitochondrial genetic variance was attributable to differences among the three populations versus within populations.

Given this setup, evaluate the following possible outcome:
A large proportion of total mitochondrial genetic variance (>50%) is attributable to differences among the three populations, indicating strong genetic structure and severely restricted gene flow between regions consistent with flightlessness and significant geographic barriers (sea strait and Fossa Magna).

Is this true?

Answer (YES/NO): NO